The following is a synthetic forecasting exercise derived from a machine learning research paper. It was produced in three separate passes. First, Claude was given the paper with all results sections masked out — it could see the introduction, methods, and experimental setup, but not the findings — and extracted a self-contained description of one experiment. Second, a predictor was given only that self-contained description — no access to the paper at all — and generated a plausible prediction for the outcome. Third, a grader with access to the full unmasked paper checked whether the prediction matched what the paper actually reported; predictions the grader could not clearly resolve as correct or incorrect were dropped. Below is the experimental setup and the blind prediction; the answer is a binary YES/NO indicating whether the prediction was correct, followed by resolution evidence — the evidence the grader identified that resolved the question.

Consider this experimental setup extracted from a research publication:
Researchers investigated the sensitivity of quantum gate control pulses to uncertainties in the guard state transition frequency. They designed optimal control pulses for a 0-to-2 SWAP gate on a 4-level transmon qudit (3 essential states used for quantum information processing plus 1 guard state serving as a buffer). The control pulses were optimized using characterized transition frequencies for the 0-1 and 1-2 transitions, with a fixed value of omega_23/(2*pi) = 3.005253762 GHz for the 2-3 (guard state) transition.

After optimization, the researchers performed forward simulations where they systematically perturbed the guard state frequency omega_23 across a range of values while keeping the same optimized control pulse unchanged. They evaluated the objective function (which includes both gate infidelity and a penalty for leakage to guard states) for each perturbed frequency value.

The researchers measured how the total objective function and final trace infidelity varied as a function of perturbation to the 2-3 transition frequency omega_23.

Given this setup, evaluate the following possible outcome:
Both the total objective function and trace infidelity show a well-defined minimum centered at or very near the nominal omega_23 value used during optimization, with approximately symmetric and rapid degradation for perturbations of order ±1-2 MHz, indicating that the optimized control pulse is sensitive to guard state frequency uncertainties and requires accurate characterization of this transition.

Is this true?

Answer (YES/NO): NO